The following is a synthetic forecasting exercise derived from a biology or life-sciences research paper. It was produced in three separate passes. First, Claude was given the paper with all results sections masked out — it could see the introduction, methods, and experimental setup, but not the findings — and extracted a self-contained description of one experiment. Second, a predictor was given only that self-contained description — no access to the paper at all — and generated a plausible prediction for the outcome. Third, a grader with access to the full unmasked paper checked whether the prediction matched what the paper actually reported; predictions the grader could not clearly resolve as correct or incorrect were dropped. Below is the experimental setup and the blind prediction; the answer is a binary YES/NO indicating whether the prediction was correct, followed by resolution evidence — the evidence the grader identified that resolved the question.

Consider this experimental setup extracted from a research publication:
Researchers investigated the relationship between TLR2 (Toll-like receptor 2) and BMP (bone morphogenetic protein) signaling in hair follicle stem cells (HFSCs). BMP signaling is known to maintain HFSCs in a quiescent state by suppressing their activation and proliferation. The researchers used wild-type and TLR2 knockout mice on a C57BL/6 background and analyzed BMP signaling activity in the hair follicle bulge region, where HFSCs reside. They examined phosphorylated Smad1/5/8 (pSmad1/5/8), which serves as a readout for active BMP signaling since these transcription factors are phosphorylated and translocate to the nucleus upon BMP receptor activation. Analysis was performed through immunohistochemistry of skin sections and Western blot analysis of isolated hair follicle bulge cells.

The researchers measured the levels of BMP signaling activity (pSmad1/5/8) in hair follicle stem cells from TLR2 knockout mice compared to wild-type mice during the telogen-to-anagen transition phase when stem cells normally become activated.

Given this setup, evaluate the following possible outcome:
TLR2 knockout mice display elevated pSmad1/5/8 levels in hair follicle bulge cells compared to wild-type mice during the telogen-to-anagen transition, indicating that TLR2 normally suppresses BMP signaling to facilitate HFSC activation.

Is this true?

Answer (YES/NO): YES